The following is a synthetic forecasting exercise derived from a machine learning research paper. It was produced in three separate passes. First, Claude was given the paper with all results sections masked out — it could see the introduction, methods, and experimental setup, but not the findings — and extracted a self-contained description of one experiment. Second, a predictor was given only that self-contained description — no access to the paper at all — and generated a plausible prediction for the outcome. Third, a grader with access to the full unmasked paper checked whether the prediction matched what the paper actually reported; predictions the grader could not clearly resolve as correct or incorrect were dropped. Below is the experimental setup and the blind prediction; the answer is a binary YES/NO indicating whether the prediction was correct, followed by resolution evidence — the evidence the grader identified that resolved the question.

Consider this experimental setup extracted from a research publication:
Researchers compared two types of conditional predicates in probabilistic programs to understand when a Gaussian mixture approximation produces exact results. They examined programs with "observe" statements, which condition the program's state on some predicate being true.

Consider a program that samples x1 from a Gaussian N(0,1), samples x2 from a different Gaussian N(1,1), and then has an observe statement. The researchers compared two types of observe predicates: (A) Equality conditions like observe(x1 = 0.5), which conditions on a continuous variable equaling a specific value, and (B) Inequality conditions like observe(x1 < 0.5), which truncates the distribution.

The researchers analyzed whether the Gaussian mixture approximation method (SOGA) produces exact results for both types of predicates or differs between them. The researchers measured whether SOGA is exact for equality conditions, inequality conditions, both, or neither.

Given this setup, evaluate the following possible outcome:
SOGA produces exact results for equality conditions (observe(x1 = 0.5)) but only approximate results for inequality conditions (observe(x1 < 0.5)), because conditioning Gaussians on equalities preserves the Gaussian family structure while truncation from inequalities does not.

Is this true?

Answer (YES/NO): YES